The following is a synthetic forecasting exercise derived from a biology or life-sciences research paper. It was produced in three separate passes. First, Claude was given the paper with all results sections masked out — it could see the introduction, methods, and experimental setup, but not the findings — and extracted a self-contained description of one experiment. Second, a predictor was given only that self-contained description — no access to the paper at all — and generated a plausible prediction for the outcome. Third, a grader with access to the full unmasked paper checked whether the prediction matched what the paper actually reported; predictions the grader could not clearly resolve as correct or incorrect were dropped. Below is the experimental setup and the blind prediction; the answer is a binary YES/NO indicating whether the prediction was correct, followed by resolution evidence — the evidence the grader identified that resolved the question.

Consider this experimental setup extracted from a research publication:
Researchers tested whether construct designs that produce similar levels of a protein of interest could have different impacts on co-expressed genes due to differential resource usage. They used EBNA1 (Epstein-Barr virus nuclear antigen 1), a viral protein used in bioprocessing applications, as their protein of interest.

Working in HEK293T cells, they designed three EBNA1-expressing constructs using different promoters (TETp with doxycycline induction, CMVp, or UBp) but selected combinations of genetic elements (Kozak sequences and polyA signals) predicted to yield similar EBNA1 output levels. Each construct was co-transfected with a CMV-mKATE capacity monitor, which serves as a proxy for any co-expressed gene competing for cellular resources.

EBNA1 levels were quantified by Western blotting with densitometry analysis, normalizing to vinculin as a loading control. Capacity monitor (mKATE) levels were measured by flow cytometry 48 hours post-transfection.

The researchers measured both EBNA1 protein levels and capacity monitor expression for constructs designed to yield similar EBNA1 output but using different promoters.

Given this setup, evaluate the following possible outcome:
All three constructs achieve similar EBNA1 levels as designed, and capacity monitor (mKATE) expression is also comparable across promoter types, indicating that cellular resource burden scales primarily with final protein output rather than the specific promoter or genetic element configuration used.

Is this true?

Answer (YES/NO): NO